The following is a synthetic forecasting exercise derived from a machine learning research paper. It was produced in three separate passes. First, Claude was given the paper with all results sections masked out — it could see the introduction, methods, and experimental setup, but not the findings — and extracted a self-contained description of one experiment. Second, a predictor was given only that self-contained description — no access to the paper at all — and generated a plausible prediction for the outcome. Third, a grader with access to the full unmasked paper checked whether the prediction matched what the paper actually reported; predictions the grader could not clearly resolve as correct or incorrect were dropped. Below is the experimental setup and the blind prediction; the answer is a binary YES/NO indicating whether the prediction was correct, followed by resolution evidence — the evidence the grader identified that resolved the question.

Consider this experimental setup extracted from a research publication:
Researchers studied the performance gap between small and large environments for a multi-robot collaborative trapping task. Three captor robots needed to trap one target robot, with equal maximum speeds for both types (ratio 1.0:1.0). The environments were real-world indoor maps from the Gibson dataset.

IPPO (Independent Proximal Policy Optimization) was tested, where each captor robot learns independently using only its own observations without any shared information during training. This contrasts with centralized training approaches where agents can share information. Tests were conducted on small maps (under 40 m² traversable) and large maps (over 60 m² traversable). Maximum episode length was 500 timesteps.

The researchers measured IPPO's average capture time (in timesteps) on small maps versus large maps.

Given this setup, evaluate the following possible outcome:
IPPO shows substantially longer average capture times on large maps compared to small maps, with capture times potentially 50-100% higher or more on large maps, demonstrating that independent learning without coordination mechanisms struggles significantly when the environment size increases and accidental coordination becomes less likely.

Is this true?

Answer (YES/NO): YES